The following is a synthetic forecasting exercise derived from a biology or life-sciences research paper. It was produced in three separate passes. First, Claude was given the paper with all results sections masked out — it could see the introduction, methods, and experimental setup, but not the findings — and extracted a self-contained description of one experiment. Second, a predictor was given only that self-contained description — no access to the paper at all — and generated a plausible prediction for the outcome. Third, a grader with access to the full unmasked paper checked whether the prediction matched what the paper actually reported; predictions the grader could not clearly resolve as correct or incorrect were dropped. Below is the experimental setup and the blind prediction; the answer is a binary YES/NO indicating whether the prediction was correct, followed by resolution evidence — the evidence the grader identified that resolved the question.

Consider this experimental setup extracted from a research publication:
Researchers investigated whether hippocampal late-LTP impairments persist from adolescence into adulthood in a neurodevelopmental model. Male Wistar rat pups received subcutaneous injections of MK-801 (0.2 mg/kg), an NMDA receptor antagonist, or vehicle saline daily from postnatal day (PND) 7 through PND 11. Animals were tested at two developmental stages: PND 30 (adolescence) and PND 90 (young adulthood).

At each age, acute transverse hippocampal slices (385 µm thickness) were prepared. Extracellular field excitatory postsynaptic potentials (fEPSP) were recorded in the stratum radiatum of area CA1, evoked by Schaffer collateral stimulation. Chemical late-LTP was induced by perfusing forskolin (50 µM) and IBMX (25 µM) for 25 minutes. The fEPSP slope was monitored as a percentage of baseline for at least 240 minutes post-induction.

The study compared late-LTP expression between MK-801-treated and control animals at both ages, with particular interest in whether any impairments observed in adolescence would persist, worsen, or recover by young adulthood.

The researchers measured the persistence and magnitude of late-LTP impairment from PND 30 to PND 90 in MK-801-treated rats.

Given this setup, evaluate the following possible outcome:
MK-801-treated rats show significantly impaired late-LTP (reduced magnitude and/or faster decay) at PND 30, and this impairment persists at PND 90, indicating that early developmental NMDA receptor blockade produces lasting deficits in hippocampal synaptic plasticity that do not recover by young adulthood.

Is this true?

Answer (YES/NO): YES